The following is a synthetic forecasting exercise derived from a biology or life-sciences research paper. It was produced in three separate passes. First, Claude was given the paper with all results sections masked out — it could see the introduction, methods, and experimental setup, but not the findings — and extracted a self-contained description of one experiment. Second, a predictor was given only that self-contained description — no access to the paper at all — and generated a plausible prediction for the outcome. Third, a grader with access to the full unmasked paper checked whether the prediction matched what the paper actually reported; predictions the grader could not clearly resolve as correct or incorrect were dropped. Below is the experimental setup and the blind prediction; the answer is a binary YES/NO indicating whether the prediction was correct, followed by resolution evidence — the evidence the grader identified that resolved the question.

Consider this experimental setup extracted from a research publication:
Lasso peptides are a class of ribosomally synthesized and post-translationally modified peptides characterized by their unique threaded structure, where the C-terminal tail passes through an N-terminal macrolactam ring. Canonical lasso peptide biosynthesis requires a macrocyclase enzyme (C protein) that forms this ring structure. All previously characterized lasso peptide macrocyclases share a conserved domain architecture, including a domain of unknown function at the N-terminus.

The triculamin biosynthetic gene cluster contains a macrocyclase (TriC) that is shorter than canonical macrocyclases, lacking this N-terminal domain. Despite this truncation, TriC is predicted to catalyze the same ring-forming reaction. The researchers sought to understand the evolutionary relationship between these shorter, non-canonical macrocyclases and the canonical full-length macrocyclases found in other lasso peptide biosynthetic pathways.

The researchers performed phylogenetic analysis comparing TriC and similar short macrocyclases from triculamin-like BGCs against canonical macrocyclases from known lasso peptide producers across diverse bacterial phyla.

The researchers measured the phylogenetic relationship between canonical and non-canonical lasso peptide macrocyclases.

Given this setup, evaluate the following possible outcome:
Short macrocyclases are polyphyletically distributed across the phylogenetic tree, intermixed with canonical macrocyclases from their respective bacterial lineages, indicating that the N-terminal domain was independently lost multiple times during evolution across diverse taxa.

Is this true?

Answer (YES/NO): NO